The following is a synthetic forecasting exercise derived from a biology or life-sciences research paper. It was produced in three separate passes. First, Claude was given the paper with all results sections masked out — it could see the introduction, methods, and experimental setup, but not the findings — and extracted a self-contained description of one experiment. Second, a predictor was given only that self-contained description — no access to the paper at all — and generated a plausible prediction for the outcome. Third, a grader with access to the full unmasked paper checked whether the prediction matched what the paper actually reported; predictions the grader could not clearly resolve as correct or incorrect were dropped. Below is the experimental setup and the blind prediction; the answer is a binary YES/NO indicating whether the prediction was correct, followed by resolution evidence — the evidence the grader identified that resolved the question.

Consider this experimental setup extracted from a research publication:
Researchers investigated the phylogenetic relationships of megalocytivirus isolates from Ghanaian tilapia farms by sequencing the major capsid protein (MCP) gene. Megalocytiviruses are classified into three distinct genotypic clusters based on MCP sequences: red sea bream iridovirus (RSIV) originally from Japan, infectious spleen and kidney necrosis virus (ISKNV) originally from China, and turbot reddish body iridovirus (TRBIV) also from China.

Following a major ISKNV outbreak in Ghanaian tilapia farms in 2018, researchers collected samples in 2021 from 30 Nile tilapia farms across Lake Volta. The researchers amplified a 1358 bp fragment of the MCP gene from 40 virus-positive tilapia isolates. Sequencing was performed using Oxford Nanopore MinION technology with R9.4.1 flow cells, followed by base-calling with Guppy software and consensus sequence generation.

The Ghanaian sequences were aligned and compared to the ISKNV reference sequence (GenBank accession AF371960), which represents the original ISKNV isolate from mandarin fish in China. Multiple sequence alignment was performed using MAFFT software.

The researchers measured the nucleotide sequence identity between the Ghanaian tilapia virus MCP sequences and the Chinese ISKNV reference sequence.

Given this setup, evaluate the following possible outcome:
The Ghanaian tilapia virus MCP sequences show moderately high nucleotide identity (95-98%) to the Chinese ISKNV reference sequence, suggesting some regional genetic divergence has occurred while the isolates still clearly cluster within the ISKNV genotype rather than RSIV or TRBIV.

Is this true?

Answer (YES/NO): NO